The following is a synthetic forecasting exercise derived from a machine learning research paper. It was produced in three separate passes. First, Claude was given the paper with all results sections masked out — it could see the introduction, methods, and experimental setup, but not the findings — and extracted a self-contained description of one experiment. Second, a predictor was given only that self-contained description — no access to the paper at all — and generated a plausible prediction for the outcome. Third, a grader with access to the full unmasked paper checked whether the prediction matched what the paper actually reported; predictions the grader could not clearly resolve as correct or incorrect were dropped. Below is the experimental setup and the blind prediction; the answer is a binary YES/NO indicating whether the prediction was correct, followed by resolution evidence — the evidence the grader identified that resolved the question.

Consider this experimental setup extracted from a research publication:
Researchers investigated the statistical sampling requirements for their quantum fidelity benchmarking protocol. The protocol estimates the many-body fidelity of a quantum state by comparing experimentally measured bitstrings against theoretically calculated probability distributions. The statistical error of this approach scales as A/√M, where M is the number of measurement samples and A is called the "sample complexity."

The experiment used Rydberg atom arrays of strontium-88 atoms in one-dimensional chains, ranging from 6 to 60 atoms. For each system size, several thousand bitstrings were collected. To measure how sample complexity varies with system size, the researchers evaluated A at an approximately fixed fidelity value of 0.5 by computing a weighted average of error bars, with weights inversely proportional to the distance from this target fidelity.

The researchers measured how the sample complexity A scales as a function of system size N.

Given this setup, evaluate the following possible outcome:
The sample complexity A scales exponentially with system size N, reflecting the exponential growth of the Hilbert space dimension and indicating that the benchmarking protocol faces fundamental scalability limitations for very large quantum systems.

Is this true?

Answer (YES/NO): NO